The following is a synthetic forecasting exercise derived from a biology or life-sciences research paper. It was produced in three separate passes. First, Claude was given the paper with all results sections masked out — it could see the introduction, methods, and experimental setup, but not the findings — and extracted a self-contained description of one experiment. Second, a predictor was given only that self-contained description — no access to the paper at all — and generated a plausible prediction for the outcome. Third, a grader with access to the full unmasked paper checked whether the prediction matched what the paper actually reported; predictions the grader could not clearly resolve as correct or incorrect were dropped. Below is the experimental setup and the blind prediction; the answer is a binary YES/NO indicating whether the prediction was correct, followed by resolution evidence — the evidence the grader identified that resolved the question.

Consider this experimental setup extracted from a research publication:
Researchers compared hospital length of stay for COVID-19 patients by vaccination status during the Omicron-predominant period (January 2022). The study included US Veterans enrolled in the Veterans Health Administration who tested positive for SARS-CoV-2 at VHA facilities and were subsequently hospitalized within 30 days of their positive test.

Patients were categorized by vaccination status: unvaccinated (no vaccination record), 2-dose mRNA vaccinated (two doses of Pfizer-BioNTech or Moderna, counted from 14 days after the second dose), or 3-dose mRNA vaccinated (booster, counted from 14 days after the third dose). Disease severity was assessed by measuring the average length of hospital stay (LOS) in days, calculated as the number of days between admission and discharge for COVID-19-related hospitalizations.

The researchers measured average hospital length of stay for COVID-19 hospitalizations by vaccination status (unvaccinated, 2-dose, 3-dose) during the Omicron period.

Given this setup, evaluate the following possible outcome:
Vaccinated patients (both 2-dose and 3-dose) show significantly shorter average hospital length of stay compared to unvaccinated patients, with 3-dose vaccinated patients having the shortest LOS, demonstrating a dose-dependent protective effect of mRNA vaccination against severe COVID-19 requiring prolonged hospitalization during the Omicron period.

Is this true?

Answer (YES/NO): NO